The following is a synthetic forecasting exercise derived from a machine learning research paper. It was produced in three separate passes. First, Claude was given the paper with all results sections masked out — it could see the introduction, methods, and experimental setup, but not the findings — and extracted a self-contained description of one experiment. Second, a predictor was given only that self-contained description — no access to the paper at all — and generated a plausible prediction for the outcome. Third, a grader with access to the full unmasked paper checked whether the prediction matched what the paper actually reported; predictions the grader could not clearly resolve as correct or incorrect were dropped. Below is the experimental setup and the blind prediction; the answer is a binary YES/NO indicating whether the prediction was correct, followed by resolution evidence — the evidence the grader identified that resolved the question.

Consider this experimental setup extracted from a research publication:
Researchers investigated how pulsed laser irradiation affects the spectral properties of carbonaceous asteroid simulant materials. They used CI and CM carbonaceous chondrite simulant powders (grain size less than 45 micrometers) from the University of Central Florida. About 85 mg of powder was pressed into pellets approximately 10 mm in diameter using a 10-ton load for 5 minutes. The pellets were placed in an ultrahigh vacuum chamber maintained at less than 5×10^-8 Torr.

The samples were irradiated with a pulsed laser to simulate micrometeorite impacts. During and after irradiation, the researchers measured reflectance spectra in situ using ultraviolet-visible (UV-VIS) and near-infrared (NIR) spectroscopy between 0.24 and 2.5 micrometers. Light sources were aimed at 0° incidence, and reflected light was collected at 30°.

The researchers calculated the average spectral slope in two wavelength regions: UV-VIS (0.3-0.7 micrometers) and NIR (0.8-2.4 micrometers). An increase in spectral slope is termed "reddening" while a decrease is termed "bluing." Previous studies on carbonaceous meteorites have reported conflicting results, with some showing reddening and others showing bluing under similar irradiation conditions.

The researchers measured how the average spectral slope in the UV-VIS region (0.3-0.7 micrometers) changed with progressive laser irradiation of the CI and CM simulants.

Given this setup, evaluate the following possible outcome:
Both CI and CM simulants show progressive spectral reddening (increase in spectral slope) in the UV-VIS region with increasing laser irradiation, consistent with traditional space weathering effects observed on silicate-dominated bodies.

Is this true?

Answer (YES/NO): YES